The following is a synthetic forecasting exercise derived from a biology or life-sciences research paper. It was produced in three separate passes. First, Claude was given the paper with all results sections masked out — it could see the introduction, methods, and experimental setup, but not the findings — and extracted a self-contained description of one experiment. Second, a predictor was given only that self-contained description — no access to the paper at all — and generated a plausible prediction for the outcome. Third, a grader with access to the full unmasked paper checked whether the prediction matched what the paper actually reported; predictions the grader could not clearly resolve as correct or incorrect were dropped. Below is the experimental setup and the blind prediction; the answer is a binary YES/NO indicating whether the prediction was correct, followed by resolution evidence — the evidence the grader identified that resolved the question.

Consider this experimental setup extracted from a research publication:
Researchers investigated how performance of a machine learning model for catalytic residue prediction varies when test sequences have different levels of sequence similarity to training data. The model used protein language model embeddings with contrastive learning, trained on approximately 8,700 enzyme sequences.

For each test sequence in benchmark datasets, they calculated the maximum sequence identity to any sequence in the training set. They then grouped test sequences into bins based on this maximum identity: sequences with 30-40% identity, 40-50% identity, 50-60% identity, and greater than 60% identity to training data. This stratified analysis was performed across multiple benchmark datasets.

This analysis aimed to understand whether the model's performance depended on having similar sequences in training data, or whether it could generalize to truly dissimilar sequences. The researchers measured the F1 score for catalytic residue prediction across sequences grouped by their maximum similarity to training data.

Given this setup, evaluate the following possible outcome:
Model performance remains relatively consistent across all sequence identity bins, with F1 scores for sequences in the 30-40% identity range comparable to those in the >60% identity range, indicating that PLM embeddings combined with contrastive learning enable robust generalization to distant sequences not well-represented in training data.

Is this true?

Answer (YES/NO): NO